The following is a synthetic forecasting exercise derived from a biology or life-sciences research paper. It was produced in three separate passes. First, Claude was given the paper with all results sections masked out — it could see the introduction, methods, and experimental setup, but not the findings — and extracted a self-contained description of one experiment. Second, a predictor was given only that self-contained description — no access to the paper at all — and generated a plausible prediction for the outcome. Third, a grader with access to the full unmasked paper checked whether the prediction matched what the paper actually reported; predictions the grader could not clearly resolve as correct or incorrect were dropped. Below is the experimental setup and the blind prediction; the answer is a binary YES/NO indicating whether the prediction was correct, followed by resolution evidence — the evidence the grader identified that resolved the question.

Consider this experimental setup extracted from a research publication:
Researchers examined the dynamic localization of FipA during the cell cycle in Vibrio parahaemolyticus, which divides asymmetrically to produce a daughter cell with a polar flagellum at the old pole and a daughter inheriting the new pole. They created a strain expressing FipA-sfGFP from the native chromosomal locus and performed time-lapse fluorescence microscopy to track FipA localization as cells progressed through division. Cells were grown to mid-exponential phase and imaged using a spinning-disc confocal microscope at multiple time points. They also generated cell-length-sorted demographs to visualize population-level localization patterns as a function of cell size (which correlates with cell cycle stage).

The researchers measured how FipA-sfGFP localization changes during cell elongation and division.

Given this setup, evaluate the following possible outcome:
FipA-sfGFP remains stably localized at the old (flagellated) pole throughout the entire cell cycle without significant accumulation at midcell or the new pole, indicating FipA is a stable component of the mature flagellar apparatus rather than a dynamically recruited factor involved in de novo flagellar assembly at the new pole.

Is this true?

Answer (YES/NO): NO